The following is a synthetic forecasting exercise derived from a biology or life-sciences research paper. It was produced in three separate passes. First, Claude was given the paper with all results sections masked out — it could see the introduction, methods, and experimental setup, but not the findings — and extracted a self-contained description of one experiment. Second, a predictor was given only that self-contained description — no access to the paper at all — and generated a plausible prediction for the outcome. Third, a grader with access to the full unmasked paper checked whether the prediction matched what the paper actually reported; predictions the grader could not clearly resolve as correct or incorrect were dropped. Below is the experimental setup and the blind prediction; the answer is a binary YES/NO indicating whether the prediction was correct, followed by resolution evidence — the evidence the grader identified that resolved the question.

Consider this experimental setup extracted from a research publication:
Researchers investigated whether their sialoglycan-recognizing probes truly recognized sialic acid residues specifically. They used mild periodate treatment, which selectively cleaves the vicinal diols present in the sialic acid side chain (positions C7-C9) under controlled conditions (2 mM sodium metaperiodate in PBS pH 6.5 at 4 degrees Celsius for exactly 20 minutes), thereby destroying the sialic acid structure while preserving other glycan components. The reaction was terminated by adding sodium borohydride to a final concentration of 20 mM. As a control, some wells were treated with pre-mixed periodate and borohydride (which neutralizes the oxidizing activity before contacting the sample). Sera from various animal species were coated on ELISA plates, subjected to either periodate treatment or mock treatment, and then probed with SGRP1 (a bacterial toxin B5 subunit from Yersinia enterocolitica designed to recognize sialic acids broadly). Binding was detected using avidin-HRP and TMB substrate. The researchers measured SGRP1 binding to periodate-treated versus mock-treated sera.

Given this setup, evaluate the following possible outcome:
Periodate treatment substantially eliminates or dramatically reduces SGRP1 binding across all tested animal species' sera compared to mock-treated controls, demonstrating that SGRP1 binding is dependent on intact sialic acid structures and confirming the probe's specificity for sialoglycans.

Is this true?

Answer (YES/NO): YES